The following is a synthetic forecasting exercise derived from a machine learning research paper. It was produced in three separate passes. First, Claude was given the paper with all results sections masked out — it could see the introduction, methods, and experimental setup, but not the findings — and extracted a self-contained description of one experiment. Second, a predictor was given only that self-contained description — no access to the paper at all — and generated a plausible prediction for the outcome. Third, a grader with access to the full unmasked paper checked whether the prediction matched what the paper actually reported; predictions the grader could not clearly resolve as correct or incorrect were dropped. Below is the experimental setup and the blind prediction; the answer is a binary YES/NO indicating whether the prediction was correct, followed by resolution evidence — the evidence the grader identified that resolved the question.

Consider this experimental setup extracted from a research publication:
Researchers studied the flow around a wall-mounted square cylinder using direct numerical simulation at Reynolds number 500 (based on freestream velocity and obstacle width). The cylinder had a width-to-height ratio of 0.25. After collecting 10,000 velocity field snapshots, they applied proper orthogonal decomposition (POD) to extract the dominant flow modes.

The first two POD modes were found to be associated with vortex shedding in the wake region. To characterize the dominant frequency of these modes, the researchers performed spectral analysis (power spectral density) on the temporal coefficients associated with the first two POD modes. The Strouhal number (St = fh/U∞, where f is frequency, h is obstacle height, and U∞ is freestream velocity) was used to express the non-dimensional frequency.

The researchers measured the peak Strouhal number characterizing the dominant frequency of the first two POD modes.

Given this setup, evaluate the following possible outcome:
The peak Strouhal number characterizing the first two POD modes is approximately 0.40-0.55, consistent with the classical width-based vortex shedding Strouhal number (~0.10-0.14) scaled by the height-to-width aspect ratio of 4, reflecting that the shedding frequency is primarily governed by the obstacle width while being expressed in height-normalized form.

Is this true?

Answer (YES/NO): YES